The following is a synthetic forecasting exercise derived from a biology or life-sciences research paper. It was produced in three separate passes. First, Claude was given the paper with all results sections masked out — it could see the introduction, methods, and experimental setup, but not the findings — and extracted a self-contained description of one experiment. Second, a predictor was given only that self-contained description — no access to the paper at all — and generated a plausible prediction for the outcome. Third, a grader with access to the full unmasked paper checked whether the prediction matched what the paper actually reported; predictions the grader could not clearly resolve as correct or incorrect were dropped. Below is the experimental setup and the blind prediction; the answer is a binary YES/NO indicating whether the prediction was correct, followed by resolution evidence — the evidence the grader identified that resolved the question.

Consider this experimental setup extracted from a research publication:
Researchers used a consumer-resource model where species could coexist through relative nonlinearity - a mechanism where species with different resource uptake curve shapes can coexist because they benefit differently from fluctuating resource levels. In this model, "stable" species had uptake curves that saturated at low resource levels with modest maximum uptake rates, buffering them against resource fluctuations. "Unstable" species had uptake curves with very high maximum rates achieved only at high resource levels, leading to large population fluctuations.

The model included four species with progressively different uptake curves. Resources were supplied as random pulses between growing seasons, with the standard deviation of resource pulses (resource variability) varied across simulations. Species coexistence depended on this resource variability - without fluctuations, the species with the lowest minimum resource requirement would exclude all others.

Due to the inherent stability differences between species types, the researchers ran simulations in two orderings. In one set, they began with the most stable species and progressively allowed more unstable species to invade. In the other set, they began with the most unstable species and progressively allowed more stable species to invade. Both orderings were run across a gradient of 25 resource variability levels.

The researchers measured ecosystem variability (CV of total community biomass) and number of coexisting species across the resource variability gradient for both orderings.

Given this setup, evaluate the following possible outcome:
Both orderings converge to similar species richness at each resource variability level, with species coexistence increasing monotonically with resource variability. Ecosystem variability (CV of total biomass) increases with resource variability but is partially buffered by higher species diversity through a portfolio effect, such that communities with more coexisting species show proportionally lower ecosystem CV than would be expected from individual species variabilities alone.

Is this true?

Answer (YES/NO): NO